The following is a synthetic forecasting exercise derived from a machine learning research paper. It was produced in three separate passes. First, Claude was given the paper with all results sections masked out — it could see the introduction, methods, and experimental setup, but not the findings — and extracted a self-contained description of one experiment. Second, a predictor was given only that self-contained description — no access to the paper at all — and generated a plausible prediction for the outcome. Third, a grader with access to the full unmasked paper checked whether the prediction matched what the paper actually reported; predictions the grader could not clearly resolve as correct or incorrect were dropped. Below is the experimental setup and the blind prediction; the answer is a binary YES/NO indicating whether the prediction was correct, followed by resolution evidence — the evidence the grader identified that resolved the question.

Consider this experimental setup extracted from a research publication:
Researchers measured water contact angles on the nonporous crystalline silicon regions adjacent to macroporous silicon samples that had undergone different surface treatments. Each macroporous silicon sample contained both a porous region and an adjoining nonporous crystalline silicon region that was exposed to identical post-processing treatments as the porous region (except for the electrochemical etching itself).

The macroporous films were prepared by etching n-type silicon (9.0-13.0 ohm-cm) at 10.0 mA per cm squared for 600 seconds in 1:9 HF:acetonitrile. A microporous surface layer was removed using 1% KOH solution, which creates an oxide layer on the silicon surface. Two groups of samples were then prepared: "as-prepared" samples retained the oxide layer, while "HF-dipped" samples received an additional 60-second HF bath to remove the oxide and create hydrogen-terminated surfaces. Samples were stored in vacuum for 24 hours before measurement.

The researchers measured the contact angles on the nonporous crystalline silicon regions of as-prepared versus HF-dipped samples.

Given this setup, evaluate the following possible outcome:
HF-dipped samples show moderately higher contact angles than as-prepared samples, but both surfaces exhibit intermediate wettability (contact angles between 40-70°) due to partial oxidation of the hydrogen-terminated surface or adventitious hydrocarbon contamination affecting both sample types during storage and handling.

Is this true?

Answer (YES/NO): NO